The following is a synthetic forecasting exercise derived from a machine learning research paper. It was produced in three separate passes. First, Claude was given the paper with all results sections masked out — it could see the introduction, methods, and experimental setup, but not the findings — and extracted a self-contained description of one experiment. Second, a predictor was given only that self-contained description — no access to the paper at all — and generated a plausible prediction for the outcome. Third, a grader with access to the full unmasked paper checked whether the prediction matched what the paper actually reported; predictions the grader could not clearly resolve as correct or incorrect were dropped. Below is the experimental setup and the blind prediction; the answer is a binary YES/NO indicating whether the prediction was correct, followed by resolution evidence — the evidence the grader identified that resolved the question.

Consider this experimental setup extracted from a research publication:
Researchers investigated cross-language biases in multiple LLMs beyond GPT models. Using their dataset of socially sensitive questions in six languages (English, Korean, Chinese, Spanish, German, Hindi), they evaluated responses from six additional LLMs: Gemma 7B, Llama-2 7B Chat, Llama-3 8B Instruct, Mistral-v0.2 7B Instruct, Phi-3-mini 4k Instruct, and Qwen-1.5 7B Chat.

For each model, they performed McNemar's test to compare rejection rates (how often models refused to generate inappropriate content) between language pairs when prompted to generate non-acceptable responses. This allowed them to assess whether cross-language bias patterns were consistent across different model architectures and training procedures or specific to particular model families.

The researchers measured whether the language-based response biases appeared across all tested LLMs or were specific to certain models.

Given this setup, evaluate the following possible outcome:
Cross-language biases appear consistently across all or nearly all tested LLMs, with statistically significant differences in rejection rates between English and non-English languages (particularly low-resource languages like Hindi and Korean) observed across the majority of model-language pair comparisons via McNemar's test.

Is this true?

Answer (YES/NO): NO